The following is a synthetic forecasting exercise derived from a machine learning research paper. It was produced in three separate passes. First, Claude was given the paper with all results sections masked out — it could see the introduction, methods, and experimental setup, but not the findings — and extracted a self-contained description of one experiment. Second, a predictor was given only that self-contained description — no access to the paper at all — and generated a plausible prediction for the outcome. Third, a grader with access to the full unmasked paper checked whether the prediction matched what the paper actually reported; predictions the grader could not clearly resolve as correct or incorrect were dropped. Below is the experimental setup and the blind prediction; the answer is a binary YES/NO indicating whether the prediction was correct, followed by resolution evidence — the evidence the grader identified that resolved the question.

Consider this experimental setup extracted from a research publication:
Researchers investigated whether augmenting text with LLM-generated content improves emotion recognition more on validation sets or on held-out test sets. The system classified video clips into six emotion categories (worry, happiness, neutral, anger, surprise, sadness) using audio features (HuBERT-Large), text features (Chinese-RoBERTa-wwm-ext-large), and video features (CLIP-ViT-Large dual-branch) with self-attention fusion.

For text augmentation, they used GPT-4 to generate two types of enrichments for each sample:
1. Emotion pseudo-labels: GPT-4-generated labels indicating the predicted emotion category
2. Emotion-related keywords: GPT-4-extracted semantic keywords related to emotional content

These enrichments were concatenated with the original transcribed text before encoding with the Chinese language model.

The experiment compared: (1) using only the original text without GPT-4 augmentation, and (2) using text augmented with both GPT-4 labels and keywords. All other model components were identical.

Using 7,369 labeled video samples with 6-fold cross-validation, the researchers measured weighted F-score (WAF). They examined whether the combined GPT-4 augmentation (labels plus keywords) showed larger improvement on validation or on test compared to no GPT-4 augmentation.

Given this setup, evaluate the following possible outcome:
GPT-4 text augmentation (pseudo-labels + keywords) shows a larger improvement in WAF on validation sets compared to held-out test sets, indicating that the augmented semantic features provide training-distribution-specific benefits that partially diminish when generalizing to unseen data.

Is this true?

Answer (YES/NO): NO